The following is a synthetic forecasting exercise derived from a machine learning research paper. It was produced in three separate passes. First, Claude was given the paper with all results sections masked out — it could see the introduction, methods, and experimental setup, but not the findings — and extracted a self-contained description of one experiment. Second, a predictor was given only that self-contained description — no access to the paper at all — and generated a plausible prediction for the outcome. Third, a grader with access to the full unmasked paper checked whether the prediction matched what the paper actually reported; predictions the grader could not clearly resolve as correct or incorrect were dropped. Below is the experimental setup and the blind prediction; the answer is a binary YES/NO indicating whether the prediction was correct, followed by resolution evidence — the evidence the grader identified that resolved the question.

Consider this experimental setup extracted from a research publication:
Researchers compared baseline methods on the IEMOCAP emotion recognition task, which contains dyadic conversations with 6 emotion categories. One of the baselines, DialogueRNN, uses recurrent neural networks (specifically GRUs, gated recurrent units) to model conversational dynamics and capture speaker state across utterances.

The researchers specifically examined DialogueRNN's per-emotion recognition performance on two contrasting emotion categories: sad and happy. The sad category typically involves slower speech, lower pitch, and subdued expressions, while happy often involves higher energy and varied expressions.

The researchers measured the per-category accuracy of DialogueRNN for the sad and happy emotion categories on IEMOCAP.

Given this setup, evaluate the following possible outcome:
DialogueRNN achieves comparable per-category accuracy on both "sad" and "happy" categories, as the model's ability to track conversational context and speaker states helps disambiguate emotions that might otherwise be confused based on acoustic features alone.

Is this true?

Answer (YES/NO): NO